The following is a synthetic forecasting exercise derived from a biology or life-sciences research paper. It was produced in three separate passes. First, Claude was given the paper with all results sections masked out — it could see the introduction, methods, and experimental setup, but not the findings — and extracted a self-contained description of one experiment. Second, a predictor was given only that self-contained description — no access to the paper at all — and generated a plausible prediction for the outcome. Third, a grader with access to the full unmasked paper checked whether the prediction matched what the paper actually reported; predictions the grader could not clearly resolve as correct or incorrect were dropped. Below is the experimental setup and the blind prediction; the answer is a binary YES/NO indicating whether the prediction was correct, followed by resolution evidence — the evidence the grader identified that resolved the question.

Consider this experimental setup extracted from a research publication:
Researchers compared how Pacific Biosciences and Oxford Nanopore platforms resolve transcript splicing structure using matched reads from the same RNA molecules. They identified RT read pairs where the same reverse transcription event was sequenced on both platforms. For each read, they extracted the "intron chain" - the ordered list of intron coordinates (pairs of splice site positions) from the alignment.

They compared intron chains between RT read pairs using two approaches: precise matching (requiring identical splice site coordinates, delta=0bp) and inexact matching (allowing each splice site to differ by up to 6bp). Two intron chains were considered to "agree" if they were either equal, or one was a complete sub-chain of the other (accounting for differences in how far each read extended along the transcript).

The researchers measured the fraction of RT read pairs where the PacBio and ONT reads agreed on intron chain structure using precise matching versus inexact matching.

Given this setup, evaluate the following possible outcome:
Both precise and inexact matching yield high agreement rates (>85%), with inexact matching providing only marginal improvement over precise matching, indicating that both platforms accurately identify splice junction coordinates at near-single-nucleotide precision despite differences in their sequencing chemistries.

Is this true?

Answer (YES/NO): NO